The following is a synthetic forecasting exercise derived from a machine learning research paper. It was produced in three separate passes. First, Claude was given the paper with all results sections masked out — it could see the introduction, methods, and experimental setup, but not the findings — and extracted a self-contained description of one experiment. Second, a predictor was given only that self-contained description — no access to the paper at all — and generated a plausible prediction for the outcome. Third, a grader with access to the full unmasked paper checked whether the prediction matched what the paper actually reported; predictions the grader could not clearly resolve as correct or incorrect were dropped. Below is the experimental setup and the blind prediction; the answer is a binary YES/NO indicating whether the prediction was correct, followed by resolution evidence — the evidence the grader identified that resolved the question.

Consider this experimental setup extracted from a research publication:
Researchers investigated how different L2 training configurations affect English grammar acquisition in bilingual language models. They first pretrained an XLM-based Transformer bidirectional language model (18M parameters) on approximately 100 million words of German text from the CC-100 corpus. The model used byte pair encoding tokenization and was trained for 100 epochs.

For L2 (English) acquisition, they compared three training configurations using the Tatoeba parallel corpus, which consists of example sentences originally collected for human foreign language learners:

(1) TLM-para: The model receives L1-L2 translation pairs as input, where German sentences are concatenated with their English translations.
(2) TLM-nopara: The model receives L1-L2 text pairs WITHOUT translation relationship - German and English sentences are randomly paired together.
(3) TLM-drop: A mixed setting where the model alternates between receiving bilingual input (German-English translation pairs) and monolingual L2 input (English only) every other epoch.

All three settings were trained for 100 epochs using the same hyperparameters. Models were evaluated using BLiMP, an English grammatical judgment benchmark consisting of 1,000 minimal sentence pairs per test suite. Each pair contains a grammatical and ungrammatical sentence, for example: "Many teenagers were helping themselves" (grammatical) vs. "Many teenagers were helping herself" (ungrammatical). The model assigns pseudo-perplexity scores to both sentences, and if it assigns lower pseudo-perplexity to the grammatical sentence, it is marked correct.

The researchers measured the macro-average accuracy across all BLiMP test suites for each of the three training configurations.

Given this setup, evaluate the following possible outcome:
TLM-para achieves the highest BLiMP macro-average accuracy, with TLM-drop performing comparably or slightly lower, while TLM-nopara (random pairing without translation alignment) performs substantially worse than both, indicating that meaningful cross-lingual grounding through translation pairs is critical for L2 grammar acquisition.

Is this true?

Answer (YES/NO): NO